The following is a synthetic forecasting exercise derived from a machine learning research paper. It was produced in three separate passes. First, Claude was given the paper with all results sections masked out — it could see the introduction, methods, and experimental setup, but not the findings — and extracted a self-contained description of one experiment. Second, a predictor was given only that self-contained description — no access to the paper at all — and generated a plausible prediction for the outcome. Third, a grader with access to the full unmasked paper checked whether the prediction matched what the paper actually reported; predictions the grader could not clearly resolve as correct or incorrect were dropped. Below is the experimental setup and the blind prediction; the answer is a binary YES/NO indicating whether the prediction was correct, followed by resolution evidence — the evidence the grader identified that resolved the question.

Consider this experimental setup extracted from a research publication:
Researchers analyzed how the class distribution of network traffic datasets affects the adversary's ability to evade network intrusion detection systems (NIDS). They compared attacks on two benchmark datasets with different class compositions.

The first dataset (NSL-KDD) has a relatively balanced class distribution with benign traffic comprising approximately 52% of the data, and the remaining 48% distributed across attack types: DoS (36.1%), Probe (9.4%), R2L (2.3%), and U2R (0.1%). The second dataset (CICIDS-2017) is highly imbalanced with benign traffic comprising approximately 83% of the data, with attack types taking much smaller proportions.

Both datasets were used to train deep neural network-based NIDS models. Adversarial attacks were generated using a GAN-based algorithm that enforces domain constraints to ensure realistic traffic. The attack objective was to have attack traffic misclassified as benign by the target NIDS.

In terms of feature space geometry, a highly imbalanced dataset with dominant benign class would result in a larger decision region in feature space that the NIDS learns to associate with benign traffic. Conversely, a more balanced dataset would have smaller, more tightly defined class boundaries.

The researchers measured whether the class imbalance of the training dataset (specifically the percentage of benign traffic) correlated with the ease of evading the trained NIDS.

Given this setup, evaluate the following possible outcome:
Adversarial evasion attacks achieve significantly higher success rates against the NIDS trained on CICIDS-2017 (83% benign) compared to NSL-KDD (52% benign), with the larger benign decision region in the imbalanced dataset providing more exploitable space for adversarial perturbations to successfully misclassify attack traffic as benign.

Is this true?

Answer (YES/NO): YES